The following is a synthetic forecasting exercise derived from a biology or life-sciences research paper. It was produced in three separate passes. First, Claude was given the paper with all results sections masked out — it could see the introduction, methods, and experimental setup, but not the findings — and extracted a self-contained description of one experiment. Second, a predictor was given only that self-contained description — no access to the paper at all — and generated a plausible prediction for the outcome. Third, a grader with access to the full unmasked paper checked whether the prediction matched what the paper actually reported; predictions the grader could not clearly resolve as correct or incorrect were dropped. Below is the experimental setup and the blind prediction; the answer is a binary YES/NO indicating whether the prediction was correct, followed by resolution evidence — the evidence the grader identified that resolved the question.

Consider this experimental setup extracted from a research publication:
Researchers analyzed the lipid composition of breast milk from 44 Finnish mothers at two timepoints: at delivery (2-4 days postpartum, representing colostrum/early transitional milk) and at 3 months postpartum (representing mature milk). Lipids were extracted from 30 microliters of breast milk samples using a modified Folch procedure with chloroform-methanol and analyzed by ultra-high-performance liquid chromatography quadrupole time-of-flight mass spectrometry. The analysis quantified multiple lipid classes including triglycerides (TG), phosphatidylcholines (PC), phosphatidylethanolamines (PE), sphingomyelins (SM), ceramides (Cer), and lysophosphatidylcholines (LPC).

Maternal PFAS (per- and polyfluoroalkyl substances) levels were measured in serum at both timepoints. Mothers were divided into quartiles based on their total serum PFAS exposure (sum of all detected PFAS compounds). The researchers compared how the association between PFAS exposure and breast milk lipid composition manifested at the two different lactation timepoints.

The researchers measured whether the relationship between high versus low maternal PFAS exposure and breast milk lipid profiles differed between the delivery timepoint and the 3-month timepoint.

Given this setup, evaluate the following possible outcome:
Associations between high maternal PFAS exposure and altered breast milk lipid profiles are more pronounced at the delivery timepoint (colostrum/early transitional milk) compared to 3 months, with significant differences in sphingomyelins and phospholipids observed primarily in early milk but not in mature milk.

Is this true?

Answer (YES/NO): NO